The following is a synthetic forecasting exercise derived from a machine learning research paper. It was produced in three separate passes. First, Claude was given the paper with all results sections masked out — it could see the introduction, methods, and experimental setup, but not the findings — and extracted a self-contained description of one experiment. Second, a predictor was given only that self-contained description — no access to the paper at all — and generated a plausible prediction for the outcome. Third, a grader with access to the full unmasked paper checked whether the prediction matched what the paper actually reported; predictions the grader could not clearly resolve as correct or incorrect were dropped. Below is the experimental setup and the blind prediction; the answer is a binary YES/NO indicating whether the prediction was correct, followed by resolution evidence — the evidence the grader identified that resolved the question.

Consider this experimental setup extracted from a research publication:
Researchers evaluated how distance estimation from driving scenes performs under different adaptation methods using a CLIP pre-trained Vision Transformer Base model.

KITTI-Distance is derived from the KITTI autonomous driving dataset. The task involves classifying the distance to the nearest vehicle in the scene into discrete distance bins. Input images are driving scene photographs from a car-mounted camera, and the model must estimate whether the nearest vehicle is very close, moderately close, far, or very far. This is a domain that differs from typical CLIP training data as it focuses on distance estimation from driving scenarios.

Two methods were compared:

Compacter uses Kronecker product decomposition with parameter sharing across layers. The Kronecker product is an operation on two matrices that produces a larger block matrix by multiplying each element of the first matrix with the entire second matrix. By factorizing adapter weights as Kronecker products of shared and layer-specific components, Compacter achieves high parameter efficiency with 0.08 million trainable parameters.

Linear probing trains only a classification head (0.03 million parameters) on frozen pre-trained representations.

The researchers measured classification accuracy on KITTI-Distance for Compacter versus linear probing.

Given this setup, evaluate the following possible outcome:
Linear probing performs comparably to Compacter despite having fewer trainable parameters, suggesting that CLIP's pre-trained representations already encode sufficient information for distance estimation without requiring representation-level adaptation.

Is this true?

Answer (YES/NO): NO